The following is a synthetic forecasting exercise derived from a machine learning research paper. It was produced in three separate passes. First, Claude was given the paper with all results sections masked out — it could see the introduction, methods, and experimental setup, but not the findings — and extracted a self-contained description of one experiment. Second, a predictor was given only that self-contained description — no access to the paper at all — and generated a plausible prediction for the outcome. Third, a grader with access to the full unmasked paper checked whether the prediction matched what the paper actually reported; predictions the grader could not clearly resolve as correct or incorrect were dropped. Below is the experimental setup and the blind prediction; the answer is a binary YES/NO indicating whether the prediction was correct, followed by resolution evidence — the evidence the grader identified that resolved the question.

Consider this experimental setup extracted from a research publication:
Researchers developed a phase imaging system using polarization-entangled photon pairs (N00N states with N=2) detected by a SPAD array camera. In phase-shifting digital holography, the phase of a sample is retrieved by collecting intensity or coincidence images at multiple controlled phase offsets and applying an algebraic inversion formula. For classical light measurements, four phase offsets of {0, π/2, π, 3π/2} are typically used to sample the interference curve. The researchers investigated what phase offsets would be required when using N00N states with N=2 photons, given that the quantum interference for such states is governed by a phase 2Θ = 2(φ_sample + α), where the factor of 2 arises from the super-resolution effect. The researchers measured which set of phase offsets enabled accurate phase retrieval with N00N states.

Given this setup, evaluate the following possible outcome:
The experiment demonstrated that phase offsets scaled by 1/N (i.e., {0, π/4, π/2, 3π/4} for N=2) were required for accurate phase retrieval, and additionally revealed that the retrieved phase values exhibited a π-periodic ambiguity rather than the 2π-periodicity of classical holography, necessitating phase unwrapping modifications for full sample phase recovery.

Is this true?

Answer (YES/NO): NO